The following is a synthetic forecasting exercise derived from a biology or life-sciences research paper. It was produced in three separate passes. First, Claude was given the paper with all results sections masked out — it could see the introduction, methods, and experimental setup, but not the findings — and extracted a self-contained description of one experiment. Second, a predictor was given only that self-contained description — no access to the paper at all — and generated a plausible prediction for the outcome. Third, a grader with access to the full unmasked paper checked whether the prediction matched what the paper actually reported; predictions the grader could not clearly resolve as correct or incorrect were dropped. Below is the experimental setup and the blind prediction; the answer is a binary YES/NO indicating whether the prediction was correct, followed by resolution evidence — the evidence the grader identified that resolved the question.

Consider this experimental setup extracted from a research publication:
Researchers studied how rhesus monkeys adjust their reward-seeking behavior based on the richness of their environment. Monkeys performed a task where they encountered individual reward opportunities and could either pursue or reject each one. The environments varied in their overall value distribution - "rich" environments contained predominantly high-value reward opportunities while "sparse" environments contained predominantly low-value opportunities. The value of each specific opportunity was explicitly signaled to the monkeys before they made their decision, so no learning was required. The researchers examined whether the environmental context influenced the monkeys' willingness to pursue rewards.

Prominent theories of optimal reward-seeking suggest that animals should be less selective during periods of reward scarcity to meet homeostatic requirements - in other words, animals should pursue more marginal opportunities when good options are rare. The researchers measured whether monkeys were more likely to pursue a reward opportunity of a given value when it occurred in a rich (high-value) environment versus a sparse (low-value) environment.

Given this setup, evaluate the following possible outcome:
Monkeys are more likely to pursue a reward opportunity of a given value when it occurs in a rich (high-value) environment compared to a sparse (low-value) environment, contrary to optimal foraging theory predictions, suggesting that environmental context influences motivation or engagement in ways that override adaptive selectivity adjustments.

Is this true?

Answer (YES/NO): YES